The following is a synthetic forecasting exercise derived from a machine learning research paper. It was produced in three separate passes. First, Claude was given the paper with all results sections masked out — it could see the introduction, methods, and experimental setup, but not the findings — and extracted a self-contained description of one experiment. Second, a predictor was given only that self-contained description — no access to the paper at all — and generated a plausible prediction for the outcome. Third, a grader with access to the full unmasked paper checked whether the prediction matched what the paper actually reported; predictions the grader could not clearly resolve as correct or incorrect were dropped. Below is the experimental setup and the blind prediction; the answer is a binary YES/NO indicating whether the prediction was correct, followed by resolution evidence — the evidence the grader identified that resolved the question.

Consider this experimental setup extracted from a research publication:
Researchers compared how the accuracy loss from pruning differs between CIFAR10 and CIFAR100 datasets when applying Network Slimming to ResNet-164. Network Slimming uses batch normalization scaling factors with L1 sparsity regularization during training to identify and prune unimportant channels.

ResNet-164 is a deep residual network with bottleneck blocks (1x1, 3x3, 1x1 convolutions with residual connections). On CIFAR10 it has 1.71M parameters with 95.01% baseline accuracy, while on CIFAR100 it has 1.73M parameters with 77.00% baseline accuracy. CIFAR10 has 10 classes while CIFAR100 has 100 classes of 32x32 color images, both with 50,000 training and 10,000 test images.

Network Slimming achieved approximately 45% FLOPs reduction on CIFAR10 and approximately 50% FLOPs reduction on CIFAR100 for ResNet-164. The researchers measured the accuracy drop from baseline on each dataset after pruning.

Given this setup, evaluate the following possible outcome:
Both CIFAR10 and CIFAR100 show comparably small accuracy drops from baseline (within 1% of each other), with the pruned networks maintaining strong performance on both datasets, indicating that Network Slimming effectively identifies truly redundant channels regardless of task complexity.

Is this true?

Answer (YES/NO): NO